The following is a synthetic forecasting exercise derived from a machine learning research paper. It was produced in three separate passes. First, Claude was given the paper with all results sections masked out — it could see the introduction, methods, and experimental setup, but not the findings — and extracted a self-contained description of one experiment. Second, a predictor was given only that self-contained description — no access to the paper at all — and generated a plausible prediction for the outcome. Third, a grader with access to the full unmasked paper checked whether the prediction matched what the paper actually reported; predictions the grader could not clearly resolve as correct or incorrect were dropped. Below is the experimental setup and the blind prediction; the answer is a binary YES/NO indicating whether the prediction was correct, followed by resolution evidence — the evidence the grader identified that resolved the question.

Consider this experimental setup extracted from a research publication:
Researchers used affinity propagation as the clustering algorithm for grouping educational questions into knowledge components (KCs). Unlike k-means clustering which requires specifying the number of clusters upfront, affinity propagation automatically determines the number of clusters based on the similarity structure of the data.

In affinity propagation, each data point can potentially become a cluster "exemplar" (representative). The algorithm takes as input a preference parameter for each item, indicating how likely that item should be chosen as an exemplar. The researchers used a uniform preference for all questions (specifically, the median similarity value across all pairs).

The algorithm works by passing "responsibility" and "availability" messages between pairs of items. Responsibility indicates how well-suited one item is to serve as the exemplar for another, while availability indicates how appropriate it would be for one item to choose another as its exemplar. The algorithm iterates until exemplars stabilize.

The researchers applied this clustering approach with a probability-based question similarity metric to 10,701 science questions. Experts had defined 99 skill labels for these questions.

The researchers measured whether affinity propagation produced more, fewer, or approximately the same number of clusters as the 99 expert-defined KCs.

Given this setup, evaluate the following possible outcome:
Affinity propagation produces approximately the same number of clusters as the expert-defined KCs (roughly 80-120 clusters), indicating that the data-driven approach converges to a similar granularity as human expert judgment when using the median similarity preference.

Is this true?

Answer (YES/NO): NO